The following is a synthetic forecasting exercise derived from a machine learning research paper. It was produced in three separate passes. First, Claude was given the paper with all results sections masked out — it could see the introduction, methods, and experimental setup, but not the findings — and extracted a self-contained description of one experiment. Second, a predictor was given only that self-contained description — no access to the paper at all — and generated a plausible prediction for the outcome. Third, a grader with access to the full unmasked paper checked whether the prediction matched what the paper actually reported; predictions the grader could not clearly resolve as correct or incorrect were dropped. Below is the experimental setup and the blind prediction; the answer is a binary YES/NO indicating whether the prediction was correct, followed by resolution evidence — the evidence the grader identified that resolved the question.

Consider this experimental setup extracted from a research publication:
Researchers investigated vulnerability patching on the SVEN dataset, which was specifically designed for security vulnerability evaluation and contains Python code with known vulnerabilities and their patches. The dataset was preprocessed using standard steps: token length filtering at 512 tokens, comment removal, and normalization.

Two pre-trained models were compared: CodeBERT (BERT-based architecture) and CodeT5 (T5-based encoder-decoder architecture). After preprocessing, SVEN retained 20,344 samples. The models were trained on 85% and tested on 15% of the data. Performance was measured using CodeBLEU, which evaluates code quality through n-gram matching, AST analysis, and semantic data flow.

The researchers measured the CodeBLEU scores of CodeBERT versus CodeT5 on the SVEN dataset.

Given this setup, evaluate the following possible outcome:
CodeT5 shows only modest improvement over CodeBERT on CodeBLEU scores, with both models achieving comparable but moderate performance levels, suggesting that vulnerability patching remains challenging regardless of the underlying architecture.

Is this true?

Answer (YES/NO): NO